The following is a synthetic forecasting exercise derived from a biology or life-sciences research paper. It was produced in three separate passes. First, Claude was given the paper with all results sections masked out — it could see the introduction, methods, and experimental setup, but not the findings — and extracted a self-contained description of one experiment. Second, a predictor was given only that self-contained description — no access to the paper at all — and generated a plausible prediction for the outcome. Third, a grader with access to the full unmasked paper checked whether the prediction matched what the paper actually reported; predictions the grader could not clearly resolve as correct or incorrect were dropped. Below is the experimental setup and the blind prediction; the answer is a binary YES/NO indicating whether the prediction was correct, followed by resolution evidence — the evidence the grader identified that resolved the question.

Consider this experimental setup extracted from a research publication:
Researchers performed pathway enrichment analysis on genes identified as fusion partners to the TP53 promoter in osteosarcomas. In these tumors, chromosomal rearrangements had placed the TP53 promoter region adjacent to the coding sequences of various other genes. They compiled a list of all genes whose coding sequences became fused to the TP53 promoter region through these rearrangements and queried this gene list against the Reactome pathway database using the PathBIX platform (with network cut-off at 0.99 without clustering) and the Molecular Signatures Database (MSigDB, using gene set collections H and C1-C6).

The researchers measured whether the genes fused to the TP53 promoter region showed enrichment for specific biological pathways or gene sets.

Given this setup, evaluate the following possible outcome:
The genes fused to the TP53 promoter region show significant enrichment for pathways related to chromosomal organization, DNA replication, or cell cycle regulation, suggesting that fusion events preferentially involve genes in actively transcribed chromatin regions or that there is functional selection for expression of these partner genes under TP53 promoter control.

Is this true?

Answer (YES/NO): NO